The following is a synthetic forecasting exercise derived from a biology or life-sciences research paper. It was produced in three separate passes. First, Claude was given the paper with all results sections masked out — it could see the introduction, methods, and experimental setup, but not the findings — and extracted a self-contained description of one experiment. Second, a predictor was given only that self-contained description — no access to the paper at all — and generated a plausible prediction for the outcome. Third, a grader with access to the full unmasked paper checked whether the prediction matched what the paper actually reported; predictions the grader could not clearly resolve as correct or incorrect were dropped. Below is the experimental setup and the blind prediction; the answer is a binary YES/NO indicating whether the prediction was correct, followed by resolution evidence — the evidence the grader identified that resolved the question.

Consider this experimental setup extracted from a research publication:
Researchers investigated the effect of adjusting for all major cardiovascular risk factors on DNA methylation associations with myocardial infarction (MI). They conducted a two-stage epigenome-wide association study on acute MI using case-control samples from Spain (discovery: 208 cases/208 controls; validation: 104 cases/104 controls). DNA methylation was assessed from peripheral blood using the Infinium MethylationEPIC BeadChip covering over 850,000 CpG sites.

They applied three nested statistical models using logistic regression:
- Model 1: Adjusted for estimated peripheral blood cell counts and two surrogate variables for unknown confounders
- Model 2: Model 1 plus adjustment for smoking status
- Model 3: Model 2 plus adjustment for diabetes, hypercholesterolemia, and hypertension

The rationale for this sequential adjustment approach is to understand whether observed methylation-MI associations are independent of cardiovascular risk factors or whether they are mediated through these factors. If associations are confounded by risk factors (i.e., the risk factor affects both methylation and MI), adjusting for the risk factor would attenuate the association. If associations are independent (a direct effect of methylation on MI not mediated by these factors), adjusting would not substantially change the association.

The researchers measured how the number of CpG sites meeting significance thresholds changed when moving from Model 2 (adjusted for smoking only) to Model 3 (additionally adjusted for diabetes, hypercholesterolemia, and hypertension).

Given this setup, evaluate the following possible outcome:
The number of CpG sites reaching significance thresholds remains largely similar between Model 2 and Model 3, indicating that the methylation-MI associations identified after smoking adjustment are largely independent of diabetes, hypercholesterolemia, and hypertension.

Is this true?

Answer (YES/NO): NO